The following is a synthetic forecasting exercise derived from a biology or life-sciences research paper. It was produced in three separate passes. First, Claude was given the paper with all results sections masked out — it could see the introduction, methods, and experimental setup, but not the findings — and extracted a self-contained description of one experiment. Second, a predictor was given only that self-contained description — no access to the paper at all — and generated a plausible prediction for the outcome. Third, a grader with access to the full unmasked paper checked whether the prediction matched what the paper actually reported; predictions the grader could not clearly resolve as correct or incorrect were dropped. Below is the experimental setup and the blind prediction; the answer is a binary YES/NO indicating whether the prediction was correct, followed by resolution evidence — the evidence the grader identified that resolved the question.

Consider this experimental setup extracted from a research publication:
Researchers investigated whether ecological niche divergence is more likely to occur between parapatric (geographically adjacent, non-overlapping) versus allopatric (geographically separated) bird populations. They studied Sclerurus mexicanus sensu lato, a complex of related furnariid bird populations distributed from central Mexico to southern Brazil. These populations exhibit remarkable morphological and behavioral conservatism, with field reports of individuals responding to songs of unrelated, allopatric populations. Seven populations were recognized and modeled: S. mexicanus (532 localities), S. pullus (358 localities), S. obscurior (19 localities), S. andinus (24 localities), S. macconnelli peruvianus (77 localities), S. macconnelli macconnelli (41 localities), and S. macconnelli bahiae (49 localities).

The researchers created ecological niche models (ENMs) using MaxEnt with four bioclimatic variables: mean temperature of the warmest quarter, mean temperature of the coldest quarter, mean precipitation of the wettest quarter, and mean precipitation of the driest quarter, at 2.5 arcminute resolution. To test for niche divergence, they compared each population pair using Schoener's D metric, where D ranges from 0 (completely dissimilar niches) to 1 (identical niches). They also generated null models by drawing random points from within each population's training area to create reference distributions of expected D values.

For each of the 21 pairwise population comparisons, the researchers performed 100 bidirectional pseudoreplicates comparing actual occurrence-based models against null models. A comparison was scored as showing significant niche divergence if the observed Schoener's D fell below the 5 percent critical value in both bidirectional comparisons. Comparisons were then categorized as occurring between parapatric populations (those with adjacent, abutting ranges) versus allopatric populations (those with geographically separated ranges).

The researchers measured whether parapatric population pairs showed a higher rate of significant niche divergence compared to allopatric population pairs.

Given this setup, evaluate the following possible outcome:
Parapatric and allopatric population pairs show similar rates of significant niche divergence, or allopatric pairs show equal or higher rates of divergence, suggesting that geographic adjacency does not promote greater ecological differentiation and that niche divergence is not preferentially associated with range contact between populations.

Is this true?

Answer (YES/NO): YES